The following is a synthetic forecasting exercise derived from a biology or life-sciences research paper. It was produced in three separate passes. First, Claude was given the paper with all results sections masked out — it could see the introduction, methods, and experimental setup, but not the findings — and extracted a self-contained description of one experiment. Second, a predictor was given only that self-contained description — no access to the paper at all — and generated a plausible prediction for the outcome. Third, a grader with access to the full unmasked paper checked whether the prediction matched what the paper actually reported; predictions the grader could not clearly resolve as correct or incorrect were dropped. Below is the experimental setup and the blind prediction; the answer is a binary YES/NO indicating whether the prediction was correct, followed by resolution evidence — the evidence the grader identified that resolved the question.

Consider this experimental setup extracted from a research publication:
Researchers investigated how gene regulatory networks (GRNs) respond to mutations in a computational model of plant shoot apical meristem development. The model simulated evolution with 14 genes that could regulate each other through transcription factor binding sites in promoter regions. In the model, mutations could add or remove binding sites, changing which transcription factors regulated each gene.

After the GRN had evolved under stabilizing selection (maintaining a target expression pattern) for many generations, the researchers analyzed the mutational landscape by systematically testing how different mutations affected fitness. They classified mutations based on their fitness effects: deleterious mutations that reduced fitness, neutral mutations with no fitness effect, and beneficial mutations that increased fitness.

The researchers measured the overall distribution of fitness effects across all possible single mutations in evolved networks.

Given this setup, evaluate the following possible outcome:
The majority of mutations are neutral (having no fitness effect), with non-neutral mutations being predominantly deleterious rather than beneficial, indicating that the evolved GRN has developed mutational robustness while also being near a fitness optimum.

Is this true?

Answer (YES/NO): YES